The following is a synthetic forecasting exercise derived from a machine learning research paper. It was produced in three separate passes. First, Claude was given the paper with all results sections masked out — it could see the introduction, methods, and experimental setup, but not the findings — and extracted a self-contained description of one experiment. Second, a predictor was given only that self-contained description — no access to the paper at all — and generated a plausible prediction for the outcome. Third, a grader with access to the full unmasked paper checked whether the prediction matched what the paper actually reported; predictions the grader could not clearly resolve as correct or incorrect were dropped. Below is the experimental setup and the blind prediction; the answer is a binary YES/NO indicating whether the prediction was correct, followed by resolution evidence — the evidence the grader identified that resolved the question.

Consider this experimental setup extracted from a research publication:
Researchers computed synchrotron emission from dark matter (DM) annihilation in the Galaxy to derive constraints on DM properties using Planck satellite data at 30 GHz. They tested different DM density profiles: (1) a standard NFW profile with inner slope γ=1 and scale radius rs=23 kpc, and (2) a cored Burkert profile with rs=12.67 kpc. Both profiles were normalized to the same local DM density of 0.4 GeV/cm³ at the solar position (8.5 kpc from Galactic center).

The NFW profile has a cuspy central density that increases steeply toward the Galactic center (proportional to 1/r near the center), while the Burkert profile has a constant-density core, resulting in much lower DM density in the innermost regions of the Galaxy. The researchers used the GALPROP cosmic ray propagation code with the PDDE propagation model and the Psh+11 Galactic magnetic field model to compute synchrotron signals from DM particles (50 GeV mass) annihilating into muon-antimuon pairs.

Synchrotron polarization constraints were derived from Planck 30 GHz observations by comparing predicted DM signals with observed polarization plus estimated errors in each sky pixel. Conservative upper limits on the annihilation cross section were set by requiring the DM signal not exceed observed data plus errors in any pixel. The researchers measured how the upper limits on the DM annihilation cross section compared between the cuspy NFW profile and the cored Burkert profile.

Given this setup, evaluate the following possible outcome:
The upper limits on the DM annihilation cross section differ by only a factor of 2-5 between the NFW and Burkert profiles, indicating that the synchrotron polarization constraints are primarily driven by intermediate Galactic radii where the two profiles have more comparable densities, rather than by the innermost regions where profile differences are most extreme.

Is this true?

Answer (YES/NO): NO